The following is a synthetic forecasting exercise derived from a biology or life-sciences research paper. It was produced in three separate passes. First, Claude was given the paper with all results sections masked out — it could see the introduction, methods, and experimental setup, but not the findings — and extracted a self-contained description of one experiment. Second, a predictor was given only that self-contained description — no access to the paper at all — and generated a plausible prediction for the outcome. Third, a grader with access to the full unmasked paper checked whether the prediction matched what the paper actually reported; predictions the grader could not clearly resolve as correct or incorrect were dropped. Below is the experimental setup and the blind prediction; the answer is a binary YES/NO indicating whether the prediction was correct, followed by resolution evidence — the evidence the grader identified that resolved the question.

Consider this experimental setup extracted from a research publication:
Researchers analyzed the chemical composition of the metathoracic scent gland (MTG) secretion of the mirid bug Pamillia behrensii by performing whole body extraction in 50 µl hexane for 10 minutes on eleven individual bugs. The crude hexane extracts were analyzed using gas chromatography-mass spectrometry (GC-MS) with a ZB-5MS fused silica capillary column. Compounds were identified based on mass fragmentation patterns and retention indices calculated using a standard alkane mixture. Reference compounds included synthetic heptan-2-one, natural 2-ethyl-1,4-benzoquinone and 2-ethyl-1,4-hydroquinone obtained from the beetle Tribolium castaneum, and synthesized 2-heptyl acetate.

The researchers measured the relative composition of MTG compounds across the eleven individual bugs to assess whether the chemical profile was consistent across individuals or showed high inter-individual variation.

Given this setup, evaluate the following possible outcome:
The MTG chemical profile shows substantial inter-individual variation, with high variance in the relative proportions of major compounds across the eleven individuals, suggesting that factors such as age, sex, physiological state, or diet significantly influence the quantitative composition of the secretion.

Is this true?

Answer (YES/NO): NO